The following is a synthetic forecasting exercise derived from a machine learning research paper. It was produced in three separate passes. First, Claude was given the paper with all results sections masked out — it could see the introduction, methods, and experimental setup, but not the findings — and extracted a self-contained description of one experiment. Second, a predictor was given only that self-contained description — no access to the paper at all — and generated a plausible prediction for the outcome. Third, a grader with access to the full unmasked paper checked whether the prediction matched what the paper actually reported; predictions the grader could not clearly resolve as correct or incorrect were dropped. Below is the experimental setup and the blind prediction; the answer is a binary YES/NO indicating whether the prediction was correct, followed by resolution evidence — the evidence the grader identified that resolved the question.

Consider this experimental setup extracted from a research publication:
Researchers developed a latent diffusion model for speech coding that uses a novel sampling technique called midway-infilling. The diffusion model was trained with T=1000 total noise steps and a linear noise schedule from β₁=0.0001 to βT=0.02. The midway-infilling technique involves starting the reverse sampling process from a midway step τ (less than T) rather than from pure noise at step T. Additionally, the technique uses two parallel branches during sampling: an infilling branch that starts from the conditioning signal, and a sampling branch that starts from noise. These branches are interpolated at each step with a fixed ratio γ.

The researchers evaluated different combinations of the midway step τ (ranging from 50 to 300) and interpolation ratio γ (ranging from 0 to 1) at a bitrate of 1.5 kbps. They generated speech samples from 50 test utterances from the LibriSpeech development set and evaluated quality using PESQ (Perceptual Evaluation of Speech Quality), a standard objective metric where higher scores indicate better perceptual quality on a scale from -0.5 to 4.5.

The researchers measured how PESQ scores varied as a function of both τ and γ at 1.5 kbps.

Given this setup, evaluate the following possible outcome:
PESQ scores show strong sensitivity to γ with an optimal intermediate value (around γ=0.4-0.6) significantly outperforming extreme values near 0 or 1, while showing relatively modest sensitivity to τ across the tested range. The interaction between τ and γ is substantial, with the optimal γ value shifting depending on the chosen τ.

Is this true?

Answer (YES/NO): NO